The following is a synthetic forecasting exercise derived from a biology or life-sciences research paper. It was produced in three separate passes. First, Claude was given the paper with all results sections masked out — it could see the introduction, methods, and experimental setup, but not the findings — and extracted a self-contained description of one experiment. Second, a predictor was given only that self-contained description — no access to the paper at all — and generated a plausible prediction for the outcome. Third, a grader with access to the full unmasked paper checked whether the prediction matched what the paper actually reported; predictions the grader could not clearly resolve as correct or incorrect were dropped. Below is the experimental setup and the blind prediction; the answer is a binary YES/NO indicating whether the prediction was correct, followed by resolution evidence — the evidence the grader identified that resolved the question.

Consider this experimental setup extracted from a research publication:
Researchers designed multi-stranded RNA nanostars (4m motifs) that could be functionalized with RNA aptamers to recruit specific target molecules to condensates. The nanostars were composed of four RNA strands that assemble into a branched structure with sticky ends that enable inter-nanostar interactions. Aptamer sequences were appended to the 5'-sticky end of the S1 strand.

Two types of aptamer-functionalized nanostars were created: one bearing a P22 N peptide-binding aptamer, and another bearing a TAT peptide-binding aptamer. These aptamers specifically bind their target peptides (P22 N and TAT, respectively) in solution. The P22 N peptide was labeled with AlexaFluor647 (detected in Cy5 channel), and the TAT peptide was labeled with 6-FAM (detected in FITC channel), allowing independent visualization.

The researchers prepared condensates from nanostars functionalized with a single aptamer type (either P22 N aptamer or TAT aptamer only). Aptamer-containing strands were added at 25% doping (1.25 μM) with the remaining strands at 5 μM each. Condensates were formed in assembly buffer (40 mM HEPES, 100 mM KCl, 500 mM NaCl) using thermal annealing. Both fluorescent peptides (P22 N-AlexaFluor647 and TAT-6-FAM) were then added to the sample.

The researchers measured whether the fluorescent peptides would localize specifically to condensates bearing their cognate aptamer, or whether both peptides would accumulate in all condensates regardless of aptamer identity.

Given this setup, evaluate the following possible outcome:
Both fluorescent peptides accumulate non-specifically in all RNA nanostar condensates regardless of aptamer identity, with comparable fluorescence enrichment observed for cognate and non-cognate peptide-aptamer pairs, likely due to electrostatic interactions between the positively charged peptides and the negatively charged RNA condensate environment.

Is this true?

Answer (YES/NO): NO